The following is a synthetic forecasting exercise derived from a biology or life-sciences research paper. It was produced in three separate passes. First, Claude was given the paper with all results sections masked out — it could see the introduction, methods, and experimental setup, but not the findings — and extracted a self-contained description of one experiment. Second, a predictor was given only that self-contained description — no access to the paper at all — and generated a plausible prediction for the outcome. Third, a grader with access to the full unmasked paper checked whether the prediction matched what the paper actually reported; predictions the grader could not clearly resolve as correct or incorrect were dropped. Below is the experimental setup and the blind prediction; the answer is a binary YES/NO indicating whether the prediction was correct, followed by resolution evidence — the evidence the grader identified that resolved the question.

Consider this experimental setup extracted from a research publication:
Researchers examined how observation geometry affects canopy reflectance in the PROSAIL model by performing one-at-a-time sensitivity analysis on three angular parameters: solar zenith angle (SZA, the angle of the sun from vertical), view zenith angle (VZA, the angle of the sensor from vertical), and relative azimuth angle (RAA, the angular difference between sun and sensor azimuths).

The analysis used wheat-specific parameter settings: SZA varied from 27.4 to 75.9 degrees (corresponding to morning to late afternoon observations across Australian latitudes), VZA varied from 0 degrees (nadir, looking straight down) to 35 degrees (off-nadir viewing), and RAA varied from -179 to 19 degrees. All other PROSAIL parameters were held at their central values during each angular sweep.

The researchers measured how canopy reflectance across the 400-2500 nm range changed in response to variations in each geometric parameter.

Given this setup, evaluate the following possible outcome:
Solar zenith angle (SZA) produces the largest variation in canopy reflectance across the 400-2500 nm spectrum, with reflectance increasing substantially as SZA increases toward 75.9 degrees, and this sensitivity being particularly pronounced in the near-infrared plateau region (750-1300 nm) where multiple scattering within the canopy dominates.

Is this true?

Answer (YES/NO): NO